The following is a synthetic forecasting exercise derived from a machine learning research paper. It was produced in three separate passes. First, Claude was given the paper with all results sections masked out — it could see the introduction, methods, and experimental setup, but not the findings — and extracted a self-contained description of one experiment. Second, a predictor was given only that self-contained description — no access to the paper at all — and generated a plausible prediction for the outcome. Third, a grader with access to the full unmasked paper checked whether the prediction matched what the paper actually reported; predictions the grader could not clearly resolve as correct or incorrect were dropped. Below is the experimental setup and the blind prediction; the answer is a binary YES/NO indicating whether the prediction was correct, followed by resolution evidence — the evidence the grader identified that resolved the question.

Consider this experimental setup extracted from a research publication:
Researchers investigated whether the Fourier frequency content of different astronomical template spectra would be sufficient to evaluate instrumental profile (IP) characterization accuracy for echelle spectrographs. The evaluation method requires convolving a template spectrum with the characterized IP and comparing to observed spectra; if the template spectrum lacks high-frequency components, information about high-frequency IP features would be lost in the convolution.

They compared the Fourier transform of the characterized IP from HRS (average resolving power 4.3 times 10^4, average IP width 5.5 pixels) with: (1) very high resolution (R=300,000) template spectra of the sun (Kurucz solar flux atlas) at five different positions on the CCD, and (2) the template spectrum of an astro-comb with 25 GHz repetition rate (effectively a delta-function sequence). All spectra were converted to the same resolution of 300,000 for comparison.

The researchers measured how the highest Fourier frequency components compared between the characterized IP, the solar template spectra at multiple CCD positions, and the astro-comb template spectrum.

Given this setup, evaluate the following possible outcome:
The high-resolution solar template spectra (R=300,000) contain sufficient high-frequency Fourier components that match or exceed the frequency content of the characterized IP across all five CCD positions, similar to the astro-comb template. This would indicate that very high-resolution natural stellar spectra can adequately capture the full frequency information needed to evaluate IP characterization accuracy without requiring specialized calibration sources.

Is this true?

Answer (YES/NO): NO